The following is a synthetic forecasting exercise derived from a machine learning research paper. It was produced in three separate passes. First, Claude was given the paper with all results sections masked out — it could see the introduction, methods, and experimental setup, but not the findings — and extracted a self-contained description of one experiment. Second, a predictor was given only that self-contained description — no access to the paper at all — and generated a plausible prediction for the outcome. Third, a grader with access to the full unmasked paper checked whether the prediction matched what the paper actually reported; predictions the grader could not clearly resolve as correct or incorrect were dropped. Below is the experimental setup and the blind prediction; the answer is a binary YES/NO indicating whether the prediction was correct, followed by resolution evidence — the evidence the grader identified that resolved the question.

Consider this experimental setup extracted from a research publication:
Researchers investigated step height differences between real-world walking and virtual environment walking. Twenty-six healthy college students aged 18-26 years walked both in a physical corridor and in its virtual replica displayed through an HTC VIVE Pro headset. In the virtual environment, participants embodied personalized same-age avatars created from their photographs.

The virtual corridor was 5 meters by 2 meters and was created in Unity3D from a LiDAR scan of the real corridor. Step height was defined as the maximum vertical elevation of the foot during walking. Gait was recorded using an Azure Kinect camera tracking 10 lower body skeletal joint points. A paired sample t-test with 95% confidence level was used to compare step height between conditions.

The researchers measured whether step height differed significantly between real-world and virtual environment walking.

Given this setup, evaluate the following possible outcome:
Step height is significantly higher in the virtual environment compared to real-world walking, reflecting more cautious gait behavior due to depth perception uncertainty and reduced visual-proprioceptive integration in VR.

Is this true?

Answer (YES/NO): NO